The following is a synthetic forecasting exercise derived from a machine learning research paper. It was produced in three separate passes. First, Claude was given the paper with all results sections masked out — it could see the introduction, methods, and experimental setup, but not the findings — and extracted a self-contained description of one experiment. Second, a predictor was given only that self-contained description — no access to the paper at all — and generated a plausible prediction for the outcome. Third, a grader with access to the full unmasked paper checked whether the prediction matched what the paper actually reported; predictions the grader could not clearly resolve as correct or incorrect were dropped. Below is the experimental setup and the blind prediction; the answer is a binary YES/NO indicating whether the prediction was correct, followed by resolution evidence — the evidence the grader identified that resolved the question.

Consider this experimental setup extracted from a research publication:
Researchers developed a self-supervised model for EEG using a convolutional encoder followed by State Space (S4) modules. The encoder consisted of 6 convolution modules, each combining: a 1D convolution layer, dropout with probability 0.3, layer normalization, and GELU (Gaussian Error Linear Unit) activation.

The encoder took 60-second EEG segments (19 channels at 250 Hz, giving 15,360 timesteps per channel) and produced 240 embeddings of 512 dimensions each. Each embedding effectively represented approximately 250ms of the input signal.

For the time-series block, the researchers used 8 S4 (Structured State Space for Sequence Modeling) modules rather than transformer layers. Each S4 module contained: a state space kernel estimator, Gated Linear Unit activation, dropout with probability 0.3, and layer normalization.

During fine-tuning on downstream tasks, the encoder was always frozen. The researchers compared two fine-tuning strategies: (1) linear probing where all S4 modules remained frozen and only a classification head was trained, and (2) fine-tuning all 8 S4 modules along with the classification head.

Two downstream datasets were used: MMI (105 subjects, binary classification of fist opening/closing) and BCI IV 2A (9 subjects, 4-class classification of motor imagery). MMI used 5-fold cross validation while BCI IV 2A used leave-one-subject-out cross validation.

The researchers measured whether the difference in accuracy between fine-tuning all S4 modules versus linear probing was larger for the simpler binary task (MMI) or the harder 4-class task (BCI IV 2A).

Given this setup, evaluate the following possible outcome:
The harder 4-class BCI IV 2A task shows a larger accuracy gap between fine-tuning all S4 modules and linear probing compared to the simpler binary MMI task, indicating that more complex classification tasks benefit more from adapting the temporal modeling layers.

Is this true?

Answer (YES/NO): YES